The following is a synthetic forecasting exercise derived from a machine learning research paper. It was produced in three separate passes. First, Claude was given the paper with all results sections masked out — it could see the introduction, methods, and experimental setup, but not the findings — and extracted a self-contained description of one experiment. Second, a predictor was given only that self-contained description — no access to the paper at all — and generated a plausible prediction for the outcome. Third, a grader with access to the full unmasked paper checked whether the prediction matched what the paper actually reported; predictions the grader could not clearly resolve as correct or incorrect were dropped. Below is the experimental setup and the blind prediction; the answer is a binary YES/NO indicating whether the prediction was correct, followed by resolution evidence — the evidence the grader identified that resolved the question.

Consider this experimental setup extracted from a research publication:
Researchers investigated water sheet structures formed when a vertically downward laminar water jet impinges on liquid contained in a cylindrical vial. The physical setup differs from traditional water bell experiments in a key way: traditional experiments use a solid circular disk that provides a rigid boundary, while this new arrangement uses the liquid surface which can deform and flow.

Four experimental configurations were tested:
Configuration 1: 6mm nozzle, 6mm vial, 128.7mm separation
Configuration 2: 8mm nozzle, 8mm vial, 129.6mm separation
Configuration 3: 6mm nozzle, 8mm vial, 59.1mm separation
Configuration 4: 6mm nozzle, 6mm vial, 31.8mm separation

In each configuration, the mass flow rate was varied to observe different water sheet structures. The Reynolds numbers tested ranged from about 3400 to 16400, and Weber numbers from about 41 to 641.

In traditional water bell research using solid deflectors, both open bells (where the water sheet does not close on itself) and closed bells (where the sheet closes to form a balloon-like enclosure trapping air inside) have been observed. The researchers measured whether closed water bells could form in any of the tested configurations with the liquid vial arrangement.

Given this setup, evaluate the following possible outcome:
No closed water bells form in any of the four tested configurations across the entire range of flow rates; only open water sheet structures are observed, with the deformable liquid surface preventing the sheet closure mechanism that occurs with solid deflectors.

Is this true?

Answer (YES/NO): NO